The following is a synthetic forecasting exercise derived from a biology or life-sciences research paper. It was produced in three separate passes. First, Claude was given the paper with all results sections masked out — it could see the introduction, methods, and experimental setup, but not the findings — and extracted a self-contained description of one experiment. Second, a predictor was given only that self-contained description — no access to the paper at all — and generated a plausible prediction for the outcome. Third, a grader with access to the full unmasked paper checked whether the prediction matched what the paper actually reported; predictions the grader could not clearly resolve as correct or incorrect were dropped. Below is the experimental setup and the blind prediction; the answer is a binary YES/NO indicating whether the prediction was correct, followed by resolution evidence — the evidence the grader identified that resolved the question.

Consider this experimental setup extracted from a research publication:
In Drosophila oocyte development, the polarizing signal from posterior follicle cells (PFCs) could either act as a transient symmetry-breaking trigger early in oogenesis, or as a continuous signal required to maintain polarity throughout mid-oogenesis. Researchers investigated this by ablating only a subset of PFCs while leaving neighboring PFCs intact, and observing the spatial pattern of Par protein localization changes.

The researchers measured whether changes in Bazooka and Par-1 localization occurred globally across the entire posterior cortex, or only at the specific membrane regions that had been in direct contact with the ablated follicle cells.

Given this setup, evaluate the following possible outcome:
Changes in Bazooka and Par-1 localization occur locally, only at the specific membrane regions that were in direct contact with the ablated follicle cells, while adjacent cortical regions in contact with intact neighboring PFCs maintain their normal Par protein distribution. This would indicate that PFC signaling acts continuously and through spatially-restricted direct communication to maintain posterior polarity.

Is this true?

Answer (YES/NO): YES